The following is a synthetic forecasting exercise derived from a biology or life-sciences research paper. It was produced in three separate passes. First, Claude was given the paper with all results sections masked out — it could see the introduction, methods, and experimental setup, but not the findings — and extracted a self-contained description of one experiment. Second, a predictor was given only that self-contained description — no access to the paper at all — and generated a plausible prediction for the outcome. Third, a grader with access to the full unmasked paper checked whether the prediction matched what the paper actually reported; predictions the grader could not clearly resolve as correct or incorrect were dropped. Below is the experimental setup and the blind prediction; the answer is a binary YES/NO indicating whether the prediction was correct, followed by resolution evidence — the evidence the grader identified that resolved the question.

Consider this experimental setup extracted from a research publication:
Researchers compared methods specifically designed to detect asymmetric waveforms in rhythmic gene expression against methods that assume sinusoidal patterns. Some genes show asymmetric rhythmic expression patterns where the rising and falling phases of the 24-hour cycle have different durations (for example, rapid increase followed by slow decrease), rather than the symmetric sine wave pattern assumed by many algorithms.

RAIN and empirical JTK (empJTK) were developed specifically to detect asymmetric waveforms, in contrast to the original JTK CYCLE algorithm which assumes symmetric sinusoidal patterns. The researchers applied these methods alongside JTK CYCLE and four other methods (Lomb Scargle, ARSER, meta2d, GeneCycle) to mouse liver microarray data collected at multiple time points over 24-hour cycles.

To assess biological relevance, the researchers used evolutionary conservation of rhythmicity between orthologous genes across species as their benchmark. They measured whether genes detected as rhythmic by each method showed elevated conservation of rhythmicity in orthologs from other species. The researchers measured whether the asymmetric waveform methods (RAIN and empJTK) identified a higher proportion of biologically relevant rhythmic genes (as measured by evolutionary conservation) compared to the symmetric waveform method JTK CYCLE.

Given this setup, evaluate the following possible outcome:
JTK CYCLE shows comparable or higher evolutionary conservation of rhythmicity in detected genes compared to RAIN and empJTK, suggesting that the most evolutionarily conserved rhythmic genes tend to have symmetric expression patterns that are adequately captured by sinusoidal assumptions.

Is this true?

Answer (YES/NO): NO